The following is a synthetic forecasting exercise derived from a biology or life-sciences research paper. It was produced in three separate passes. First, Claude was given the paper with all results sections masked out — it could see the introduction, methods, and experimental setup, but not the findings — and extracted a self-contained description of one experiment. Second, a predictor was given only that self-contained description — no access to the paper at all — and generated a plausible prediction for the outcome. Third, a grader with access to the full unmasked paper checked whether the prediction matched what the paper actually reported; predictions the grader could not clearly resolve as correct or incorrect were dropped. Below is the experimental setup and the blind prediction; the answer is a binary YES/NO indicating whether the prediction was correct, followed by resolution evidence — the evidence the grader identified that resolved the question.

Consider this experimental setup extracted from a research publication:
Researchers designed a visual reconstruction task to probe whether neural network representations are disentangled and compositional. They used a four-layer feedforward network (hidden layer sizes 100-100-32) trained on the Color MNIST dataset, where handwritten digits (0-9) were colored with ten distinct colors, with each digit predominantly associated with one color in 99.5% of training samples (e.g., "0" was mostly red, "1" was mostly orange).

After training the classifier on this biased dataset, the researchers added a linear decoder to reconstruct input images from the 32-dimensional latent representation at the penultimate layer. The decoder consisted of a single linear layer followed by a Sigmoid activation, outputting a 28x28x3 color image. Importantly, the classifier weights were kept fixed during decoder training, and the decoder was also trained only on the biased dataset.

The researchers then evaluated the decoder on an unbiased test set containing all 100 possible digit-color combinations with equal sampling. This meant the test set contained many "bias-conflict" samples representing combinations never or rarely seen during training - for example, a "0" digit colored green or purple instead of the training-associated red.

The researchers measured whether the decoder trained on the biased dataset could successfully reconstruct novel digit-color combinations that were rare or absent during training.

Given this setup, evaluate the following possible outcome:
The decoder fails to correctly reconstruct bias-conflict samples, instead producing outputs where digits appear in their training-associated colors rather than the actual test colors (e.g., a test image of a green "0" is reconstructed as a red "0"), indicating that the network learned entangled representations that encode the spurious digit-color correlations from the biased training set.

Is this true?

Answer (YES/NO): NO